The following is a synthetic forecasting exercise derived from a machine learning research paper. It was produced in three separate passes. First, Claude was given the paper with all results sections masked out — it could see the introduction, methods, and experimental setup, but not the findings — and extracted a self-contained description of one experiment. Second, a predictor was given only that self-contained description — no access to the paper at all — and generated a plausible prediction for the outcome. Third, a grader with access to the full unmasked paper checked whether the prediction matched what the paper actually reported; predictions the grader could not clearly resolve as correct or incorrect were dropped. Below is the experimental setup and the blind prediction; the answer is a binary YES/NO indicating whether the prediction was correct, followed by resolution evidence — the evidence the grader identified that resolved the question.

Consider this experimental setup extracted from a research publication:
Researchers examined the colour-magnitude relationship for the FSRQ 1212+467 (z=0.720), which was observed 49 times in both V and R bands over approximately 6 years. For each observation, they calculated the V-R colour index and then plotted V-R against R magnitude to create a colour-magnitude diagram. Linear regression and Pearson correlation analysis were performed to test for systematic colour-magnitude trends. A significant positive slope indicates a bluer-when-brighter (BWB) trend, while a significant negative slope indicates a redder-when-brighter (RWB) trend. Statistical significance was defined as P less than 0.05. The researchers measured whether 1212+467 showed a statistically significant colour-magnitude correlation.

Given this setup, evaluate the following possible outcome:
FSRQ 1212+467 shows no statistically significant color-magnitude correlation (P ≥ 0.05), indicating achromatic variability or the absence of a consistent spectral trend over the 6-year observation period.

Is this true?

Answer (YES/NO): YES